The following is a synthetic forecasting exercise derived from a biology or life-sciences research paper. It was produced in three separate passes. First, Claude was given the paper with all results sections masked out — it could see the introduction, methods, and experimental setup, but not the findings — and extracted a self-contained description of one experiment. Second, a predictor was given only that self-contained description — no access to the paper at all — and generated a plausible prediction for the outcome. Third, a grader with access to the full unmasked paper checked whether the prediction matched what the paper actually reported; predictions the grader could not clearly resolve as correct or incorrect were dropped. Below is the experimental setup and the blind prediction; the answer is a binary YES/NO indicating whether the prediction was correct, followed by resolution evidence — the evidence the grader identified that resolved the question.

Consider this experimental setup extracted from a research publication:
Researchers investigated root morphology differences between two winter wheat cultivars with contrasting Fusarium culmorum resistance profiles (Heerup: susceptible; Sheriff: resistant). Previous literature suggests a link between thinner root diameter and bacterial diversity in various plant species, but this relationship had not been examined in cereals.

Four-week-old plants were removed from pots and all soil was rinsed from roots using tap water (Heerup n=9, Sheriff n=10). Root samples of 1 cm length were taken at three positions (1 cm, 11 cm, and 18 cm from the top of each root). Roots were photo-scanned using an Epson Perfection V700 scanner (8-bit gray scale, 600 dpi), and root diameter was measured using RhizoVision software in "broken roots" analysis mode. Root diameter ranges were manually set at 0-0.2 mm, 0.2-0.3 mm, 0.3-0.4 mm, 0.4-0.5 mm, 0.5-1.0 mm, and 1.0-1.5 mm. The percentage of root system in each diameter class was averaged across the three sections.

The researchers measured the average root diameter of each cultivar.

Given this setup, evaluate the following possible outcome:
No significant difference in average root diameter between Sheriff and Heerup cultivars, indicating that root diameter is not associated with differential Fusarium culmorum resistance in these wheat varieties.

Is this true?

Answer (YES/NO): NO